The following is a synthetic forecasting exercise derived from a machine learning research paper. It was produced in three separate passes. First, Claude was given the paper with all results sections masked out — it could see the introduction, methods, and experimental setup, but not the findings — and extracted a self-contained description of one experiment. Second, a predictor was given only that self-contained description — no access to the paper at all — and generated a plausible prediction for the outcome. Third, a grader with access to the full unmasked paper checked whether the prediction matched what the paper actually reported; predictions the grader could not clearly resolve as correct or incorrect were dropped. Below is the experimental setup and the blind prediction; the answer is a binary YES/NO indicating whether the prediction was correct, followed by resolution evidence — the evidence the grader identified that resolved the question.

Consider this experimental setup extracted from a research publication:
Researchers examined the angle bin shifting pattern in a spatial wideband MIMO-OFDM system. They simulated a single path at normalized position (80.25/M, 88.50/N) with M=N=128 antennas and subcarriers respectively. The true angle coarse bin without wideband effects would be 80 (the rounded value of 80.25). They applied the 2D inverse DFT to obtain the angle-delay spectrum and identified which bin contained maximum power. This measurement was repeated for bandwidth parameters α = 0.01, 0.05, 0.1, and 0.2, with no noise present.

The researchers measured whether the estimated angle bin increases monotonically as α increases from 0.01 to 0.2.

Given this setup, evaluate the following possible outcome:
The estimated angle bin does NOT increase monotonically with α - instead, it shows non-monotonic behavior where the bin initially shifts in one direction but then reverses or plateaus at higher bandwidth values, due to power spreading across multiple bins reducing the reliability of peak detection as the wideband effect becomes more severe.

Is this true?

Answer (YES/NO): YES